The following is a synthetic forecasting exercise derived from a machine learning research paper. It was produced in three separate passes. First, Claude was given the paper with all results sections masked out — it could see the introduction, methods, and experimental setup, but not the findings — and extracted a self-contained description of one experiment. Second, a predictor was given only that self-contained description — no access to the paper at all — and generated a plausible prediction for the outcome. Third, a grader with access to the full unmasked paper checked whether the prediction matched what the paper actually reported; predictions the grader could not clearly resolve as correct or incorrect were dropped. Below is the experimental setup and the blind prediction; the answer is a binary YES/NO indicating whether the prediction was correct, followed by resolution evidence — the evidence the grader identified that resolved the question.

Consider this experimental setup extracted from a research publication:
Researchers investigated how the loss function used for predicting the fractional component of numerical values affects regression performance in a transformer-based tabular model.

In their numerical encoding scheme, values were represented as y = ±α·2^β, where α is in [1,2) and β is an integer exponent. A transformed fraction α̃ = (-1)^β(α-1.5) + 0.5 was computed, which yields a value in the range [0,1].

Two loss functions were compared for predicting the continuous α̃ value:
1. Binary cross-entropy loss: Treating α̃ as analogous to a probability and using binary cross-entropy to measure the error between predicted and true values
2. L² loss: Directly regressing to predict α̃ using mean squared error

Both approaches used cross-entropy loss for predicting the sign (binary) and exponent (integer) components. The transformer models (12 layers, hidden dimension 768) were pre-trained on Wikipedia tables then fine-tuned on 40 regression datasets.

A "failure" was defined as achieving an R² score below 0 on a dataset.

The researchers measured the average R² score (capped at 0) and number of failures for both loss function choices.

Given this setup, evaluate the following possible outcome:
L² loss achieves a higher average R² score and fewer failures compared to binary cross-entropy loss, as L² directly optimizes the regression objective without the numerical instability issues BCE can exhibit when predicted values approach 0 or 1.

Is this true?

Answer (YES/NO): NO